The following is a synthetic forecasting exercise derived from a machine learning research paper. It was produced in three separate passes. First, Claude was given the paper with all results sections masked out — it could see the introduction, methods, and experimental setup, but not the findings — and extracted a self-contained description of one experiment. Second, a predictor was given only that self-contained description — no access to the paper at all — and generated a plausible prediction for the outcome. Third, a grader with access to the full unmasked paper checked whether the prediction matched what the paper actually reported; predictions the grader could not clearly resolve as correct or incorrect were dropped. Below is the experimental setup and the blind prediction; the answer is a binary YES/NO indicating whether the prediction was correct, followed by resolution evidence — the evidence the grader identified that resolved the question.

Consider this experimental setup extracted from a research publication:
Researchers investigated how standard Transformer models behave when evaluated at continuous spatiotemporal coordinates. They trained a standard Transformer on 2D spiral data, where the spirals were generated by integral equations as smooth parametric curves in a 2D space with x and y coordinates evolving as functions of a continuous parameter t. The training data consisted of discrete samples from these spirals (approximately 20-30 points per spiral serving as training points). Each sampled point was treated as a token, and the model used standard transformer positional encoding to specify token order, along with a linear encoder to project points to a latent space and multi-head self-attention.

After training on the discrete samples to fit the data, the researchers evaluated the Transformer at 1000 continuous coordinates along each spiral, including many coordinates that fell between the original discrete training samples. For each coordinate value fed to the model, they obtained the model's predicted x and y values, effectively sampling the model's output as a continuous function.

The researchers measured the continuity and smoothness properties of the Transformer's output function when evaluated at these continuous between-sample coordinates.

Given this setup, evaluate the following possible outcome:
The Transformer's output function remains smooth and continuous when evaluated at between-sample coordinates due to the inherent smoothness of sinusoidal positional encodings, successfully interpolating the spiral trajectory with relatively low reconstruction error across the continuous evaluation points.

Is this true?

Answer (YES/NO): NO